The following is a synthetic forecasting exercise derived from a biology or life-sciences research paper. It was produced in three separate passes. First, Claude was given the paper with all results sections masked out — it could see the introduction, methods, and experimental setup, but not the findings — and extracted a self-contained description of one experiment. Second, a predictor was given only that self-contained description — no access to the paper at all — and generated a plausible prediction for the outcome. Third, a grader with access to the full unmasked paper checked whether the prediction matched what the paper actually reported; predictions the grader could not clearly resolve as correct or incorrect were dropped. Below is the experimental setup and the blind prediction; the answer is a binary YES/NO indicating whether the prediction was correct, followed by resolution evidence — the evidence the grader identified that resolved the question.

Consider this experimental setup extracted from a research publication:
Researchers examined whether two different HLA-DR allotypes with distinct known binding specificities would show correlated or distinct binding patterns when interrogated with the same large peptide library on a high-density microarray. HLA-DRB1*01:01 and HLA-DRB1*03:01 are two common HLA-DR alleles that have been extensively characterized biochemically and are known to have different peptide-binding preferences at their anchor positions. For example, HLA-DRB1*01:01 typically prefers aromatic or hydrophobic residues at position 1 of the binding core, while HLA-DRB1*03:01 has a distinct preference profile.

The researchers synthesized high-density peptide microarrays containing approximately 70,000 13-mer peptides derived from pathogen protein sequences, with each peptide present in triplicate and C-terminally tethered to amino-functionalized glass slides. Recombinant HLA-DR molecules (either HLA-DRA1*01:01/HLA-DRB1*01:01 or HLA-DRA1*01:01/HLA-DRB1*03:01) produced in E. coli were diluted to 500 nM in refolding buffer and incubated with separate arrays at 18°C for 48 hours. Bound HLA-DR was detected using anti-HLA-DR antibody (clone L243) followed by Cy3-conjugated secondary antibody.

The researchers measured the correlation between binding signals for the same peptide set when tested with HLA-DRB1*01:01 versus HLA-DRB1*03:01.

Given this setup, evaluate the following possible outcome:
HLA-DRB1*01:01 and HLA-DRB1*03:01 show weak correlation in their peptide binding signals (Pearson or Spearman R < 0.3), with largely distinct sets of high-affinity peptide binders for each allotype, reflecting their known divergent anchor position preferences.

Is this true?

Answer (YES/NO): NO